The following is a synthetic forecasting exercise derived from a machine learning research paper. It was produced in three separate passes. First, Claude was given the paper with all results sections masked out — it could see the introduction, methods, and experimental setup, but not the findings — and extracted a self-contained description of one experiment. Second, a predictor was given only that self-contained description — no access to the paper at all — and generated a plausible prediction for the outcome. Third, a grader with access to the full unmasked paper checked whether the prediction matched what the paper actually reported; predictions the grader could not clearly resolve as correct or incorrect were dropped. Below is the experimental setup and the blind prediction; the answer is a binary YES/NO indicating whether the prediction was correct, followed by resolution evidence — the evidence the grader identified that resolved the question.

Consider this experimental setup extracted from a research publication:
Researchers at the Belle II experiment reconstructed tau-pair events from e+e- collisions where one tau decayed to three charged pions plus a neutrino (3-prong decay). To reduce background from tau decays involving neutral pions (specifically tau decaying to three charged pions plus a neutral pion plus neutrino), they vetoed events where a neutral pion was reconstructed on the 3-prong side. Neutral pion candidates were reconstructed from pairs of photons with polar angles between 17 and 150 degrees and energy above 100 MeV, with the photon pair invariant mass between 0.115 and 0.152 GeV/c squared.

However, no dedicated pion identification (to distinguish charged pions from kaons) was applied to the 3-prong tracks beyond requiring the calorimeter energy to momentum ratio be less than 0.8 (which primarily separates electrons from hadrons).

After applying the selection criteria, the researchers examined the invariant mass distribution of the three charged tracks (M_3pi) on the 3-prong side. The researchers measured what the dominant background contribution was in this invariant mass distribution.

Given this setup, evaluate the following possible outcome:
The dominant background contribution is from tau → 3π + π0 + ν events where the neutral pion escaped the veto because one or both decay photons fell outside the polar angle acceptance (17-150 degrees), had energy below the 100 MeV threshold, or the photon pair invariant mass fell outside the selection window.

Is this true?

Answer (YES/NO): YES